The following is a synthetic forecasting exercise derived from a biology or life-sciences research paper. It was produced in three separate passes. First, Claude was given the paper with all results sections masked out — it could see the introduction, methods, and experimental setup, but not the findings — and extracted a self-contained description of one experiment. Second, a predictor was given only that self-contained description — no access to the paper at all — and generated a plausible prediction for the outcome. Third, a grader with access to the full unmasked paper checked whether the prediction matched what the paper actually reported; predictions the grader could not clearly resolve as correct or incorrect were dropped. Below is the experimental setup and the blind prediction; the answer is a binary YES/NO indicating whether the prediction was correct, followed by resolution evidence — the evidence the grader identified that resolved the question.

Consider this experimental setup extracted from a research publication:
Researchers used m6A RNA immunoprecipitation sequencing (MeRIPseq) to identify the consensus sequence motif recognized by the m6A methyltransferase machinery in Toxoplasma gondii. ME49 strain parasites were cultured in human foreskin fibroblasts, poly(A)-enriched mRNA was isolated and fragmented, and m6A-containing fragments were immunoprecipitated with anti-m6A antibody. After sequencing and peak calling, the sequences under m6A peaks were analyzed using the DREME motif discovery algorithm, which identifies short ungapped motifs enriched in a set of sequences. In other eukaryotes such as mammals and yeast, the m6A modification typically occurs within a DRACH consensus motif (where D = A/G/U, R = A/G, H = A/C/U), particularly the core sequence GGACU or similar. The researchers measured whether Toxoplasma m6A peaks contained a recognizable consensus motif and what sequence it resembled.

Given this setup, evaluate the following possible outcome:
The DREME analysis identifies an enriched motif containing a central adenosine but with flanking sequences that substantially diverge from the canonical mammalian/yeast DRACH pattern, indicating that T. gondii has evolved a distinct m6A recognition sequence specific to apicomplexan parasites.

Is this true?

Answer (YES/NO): YES